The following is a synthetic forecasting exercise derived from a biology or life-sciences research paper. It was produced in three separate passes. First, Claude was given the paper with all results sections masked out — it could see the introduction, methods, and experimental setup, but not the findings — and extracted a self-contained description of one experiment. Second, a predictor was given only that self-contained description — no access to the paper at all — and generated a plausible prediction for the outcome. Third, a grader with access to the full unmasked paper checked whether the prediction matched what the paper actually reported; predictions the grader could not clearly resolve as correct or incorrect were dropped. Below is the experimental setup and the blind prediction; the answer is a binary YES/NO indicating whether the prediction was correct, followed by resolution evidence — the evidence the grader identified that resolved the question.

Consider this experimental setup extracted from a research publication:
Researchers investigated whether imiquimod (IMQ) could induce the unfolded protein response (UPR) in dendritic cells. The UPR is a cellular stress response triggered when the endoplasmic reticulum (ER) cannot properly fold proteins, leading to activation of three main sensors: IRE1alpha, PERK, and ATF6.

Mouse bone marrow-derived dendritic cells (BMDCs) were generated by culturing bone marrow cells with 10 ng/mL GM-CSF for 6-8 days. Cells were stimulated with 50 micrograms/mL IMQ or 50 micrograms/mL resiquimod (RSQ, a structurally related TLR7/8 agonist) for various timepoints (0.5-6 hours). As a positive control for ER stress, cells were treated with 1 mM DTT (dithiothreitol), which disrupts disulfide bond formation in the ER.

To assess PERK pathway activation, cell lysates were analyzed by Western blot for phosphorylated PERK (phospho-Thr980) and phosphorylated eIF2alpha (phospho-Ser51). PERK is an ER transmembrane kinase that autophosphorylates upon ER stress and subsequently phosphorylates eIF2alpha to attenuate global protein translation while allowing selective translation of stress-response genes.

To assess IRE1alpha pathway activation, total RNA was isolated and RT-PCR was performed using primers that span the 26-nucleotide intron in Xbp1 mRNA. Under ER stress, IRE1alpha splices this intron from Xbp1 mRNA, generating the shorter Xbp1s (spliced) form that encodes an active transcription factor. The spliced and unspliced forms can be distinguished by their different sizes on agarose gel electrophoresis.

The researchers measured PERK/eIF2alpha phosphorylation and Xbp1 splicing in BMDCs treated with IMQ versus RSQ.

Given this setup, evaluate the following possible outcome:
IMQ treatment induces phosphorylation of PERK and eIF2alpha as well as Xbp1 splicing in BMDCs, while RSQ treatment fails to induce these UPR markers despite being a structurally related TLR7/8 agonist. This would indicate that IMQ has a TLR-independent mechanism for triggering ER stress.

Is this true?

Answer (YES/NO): YES